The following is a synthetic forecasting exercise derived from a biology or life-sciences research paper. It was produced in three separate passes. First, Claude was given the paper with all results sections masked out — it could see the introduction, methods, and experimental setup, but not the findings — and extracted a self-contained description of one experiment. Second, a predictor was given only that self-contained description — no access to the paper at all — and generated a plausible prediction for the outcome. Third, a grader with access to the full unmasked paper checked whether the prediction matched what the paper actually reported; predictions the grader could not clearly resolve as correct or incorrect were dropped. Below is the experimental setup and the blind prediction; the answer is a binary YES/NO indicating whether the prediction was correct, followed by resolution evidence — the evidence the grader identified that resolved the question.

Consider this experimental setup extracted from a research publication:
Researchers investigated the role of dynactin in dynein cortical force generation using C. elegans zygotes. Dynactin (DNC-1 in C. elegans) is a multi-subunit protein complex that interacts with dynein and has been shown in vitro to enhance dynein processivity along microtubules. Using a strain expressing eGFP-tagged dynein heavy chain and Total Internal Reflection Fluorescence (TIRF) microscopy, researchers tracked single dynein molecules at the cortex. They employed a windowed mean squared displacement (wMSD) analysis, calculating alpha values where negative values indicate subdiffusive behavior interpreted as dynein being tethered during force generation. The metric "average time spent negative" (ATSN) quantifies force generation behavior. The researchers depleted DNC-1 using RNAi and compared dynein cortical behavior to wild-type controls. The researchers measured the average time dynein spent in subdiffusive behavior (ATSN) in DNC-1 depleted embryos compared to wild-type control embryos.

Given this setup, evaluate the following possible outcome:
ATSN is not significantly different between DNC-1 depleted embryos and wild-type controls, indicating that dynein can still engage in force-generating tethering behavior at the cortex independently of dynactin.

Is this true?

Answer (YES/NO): NO